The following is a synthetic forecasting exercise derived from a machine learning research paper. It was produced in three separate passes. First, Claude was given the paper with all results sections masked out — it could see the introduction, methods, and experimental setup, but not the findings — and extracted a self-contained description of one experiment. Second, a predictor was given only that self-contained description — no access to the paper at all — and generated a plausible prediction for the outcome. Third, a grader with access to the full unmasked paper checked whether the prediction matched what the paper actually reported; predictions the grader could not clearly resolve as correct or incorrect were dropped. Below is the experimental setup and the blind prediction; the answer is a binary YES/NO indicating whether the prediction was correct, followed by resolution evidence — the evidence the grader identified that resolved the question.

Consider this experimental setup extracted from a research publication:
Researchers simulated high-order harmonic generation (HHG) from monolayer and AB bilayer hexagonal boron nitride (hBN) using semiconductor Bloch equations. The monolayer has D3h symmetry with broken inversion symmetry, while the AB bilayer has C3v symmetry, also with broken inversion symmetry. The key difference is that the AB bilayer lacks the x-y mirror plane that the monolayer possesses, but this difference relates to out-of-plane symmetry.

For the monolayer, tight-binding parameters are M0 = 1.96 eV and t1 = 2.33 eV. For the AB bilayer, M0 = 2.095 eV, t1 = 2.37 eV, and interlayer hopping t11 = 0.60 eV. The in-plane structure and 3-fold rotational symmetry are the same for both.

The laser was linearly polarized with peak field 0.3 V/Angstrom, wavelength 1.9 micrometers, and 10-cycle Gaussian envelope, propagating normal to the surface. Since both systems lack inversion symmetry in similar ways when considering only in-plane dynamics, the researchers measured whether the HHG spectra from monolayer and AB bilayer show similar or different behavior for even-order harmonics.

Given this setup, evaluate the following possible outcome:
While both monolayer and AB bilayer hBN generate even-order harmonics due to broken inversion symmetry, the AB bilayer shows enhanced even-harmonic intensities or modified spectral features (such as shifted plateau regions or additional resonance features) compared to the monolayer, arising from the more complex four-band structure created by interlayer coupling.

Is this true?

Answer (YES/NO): NO